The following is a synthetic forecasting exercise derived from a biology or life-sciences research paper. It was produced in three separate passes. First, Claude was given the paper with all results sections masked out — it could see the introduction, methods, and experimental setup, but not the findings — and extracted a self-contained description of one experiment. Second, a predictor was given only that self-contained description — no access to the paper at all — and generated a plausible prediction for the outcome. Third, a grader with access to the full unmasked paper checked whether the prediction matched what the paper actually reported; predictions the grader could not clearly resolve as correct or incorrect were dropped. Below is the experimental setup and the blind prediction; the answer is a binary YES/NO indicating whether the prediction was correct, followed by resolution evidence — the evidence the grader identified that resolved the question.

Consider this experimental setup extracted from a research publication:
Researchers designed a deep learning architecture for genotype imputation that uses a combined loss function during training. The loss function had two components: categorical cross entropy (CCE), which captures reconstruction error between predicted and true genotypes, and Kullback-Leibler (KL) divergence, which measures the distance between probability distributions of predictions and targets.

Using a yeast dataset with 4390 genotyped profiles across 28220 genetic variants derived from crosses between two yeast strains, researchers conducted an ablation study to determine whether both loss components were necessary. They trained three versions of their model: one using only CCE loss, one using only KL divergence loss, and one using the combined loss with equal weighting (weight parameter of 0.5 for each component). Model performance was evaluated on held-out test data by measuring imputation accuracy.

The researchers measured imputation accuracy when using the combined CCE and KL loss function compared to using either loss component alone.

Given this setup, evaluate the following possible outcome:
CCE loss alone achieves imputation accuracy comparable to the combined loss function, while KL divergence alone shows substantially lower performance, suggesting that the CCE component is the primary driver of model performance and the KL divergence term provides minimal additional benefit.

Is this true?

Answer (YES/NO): NO